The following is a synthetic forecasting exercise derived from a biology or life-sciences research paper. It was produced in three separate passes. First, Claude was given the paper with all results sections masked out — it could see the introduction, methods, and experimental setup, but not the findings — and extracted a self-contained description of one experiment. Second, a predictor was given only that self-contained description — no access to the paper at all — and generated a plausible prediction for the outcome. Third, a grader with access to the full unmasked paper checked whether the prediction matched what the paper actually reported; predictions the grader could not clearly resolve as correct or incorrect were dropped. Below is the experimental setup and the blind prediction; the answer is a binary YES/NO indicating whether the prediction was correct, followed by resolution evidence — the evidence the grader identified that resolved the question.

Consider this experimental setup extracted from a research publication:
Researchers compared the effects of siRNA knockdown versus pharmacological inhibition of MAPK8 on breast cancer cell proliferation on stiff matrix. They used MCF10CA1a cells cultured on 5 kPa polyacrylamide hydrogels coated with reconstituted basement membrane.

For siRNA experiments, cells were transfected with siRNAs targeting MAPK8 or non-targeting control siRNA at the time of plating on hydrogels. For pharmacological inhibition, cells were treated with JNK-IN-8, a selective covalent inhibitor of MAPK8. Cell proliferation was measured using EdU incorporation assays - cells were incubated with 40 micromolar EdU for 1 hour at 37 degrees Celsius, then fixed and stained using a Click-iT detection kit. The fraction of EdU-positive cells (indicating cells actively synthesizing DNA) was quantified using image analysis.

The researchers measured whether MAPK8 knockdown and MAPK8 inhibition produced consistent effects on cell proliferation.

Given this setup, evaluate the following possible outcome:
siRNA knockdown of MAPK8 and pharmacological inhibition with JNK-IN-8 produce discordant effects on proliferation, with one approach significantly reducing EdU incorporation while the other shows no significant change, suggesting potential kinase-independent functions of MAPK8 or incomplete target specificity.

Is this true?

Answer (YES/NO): NO